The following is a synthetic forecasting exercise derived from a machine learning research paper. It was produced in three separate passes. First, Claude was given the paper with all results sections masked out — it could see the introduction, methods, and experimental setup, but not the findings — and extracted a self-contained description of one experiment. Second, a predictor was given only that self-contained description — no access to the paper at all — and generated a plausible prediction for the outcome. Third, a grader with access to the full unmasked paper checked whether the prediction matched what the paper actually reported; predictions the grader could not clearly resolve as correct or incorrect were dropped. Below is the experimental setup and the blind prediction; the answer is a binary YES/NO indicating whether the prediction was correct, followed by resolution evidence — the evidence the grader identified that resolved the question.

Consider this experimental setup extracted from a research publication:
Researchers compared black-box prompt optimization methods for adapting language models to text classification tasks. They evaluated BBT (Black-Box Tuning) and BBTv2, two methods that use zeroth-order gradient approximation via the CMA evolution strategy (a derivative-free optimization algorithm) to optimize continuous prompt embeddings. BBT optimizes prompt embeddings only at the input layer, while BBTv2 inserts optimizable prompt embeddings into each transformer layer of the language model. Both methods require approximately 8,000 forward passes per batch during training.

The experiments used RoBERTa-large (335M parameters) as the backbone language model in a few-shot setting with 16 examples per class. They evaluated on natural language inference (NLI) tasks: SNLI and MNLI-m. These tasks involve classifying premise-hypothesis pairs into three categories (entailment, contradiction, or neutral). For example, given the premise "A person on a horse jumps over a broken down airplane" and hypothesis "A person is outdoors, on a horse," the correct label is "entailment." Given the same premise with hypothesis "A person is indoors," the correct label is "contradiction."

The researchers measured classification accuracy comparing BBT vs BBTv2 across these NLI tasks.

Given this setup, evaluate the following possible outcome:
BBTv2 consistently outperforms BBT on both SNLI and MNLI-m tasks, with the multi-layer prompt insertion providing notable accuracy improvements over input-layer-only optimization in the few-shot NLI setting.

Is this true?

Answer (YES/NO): YES